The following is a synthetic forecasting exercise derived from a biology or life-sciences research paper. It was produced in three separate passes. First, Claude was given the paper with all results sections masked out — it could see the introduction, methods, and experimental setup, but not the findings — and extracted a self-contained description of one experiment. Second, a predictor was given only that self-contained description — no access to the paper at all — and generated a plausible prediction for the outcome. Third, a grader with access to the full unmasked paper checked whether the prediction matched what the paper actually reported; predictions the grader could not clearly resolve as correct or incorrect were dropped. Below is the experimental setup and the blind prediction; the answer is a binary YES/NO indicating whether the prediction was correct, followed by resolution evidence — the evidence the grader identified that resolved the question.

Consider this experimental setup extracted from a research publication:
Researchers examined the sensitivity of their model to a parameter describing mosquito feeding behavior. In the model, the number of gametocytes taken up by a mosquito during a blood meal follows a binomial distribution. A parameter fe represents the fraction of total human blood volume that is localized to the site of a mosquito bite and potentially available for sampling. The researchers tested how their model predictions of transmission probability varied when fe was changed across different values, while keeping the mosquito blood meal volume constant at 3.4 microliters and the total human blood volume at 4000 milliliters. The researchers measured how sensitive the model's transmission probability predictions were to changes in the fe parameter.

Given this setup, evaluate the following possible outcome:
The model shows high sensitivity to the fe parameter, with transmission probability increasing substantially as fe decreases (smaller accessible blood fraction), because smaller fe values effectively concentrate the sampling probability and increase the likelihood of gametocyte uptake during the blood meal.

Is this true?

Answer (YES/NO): NO